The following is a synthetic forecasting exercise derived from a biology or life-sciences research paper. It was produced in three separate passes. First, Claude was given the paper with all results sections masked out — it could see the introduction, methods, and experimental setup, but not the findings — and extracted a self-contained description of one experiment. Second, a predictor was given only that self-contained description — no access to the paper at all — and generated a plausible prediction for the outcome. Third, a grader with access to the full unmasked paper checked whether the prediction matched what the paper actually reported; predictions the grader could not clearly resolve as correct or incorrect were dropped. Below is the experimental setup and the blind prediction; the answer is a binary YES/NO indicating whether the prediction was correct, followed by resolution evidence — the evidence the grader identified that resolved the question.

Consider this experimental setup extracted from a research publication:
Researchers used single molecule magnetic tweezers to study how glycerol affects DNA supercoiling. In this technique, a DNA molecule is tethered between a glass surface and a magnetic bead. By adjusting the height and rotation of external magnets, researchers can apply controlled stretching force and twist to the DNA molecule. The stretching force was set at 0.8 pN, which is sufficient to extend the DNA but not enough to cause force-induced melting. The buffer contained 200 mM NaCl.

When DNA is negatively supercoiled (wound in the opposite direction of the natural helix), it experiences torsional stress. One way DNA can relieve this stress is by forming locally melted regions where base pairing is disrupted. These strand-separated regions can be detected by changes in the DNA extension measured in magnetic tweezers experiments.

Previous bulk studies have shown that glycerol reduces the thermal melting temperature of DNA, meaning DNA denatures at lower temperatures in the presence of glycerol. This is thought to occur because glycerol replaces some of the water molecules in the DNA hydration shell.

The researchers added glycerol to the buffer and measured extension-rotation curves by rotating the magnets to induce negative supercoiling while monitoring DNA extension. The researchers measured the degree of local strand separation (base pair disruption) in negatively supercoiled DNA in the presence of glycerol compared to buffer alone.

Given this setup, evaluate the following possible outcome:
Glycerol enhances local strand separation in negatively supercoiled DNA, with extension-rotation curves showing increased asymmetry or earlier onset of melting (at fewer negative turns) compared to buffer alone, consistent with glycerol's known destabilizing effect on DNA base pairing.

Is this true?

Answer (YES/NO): YES